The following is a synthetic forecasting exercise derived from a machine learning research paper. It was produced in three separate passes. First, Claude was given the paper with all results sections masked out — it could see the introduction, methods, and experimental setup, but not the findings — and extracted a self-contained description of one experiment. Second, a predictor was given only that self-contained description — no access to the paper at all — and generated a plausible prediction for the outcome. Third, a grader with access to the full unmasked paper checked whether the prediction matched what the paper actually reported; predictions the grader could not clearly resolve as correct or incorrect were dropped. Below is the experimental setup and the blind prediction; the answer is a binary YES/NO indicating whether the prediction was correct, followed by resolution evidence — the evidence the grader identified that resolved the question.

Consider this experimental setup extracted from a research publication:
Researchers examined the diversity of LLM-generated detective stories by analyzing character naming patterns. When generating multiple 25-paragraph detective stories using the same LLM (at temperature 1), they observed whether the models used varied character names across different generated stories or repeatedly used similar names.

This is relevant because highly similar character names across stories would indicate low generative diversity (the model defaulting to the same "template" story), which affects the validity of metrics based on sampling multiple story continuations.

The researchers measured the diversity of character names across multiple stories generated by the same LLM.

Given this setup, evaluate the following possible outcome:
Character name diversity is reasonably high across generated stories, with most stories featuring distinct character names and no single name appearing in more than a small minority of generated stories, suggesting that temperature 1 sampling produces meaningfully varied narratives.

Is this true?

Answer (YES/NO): NO